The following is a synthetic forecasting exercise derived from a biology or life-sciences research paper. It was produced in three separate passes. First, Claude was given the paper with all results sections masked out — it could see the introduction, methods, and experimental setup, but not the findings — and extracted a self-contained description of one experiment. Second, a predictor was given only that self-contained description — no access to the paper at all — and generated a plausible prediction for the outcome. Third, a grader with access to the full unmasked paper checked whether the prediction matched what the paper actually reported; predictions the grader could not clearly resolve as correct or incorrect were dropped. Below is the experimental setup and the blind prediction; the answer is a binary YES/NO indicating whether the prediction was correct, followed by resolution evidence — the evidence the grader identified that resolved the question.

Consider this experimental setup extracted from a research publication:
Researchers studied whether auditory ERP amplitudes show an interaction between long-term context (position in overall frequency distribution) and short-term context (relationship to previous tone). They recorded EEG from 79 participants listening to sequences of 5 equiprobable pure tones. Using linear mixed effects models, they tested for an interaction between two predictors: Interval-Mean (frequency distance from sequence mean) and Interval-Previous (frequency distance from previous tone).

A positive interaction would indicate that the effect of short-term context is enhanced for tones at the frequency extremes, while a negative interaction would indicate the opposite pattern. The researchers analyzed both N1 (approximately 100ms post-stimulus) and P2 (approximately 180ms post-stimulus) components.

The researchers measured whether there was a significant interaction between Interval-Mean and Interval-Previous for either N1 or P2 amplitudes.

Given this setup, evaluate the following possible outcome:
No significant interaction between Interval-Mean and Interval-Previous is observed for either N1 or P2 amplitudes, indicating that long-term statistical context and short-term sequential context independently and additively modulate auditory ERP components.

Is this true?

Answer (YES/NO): NO